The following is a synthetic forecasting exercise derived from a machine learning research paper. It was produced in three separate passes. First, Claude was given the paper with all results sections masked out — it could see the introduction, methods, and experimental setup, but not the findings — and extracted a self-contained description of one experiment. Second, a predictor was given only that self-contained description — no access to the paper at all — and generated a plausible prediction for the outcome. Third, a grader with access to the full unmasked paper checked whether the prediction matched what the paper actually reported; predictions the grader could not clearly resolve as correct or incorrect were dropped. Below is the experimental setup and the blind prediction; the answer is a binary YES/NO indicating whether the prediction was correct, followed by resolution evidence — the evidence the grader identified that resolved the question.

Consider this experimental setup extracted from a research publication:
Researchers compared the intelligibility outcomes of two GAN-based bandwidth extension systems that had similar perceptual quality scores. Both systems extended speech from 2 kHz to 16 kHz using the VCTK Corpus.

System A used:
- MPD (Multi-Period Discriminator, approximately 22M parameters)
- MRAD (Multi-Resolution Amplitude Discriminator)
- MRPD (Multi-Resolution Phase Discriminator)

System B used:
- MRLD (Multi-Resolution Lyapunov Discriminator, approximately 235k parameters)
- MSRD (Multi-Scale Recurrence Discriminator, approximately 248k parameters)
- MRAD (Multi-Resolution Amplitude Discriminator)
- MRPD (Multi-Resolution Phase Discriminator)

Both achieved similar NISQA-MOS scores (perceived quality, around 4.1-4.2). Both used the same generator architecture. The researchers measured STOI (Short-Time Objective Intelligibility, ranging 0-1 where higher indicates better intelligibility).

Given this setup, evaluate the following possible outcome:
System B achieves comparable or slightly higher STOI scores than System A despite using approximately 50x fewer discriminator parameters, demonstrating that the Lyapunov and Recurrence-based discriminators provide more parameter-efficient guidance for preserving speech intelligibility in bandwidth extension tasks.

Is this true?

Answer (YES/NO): YES